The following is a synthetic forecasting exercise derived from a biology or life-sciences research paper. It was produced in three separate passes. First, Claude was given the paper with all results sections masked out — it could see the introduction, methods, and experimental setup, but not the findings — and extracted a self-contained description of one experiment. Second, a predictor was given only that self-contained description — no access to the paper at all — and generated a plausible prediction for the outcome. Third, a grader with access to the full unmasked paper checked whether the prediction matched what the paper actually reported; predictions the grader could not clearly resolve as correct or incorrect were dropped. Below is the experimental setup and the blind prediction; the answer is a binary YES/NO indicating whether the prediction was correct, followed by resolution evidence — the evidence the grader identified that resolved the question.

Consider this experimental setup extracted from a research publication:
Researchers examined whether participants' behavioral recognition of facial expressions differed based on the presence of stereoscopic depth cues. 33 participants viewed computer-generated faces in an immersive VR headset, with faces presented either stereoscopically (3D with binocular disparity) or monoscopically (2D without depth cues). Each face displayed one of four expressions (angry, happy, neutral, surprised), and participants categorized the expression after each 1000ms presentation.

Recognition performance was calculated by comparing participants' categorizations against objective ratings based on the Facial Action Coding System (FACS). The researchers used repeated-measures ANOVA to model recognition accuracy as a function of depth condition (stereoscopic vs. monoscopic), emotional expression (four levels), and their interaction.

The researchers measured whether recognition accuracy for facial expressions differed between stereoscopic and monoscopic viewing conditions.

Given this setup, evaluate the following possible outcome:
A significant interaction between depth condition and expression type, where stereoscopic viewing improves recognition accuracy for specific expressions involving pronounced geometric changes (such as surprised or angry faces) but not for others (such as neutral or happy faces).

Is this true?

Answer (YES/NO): NO